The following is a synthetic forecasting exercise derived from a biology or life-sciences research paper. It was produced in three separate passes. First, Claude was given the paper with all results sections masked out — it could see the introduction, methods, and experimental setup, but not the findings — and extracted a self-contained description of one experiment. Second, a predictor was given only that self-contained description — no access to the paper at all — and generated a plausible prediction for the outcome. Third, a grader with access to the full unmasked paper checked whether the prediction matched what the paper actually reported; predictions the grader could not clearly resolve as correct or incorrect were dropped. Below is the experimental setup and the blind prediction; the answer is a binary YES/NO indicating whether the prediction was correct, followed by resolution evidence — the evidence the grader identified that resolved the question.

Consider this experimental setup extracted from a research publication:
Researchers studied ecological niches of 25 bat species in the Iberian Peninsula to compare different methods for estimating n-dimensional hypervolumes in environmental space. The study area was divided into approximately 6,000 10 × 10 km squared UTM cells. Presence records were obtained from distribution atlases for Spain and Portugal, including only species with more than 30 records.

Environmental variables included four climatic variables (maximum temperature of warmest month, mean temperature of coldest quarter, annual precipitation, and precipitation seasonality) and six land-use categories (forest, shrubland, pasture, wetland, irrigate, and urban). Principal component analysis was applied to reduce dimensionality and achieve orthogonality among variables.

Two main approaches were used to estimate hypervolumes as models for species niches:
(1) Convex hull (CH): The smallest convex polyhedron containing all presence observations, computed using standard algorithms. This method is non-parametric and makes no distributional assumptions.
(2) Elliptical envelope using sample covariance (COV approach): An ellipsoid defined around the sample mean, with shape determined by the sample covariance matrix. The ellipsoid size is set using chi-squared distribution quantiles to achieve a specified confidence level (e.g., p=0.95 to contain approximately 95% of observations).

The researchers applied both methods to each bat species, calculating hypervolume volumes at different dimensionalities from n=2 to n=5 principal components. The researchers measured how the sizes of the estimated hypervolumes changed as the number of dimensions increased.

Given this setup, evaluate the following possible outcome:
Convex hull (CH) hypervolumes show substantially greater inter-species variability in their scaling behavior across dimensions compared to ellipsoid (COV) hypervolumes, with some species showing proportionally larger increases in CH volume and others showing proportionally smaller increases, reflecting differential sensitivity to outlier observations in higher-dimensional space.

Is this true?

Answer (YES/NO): YES